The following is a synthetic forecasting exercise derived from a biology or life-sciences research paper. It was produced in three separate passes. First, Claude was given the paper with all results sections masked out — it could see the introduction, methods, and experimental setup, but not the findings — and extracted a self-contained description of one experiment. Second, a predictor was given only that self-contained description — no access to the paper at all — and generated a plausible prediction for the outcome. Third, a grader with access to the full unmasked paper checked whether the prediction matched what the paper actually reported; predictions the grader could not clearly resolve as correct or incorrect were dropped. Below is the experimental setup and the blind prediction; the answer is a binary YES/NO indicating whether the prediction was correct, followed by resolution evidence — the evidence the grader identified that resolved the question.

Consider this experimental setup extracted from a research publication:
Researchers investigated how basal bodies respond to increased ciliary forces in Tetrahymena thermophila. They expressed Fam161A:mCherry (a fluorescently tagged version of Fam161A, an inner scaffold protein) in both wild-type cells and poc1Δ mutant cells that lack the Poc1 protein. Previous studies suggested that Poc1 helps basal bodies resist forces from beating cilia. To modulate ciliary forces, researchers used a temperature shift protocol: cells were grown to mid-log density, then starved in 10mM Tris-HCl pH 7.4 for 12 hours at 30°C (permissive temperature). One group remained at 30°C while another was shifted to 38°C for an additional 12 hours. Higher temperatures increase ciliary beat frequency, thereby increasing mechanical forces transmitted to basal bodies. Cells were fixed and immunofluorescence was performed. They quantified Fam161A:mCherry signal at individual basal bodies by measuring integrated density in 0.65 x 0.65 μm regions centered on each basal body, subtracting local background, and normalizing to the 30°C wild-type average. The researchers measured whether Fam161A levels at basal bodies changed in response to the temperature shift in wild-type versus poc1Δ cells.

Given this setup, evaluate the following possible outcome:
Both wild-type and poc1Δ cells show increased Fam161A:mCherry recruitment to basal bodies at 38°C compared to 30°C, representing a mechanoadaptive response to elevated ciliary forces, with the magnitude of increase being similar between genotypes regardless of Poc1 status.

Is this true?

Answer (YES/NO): NO